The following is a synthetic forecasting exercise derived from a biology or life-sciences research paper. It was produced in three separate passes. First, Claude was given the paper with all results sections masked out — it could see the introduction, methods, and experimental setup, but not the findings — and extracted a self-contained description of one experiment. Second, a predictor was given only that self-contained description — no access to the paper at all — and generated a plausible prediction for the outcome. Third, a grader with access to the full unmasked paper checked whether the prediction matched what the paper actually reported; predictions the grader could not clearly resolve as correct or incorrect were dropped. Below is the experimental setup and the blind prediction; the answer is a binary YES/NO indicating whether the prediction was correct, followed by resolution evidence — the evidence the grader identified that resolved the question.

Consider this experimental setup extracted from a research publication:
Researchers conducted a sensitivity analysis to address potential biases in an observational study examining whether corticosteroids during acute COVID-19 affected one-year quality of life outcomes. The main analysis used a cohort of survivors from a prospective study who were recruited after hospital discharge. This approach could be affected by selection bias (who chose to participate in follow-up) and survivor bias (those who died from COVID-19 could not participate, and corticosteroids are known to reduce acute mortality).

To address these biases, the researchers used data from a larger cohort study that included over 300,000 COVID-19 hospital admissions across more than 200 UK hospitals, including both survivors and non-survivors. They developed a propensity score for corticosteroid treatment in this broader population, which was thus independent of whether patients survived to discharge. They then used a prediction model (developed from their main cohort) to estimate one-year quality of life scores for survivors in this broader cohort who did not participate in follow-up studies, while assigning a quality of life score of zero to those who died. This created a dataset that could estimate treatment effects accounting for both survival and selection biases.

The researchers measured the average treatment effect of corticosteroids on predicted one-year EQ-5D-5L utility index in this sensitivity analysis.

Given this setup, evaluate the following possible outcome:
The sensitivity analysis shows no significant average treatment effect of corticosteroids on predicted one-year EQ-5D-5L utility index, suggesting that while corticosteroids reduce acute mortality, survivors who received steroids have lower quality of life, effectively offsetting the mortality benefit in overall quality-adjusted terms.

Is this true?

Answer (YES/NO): NO